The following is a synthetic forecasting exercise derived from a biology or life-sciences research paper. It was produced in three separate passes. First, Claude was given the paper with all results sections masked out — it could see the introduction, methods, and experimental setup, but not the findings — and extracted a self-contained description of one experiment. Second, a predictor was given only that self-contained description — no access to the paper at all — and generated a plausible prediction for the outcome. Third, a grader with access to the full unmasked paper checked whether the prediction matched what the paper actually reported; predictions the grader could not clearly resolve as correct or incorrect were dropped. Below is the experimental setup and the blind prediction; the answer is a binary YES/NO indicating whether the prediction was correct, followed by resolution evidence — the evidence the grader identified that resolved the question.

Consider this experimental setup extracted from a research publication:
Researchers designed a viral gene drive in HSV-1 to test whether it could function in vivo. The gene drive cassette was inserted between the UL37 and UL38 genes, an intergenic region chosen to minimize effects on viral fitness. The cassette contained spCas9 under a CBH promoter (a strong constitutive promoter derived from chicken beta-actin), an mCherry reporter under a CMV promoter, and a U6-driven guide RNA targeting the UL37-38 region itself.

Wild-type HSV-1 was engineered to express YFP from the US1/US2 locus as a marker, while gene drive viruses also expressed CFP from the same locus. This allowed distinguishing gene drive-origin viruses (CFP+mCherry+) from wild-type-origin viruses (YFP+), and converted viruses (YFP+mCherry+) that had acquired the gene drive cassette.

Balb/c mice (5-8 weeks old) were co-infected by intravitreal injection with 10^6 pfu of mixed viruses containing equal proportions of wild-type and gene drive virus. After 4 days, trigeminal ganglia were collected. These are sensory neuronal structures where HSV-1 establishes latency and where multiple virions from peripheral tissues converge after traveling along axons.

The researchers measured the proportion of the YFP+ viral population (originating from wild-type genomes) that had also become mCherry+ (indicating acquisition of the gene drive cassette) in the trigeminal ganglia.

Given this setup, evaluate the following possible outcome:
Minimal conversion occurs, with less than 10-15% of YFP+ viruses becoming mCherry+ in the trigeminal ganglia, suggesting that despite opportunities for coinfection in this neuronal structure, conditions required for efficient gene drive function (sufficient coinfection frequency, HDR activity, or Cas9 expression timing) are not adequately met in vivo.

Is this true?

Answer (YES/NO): NO